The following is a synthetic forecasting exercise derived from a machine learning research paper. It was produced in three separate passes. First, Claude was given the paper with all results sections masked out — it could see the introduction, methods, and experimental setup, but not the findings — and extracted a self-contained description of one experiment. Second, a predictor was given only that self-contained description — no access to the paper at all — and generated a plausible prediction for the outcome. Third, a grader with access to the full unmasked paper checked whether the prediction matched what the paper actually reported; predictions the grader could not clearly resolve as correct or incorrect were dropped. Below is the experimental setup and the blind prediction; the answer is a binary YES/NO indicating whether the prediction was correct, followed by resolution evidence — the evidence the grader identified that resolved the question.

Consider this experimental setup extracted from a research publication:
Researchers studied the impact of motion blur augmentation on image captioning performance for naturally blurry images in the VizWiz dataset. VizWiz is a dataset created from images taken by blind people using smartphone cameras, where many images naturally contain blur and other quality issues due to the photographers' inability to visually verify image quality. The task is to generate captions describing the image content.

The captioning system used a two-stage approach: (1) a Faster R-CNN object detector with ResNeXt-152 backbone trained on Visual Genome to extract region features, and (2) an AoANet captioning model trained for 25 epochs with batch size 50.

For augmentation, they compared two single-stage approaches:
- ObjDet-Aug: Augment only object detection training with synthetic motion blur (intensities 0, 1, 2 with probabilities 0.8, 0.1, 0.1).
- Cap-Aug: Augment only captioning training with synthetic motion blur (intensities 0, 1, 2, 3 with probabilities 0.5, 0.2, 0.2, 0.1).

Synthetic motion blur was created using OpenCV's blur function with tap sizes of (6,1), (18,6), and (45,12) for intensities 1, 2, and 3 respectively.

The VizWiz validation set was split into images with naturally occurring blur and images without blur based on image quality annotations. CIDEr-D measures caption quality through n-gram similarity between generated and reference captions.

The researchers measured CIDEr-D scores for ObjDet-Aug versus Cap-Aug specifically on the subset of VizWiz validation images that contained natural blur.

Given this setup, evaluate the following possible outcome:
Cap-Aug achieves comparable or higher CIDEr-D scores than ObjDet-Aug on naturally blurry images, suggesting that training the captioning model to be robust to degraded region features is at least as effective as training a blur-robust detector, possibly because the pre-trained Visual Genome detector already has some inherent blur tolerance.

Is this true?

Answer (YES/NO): YES